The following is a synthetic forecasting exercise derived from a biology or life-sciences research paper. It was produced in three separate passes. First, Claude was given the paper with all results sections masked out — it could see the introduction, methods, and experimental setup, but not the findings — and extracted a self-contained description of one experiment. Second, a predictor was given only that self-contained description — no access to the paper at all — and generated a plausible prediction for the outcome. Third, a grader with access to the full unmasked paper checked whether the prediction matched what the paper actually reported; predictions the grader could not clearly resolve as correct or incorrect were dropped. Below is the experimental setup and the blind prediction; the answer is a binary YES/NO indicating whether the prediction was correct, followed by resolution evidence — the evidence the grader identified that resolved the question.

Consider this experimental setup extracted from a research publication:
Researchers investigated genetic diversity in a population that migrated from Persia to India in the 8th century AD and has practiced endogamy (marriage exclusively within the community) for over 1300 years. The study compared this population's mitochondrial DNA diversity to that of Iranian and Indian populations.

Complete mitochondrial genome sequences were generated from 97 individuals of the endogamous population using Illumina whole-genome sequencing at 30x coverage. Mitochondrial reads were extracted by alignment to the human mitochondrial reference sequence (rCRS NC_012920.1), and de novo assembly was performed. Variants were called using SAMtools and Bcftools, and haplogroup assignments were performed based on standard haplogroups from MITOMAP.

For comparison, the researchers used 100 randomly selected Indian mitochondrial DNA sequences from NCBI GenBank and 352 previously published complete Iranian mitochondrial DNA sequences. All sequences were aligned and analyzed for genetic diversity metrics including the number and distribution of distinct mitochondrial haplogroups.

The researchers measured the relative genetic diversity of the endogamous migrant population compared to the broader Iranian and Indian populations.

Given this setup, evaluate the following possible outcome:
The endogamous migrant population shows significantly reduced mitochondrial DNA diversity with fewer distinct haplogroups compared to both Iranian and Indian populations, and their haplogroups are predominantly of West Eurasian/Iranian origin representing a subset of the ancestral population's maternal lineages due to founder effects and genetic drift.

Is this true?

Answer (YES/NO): YES